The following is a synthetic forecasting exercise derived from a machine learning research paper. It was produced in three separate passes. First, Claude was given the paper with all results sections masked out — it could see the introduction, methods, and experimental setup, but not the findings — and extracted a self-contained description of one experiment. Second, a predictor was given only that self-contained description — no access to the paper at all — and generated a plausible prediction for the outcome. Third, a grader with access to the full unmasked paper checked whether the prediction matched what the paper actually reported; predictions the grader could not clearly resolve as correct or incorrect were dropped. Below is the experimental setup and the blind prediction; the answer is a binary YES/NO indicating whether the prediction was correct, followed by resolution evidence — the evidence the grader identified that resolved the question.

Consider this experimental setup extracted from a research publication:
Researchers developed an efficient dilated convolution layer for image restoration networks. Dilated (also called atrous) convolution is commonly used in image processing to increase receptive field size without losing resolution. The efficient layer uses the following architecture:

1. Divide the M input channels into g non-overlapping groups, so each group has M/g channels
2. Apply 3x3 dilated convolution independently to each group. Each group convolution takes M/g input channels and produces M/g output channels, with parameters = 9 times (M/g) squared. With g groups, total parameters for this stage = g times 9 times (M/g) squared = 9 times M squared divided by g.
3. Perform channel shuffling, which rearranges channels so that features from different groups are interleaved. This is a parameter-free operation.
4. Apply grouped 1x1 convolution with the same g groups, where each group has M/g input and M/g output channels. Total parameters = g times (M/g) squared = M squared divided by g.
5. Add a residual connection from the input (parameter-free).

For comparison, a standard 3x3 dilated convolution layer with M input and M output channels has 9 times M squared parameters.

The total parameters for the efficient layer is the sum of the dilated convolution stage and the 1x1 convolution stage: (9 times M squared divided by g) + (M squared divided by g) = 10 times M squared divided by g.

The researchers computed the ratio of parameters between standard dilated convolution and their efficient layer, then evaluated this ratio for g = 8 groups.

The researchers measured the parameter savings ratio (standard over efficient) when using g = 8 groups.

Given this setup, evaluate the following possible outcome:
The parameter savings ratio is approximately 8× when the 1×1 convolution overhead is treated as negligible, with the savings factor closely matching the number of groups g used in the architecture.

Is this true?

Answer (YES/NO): NO